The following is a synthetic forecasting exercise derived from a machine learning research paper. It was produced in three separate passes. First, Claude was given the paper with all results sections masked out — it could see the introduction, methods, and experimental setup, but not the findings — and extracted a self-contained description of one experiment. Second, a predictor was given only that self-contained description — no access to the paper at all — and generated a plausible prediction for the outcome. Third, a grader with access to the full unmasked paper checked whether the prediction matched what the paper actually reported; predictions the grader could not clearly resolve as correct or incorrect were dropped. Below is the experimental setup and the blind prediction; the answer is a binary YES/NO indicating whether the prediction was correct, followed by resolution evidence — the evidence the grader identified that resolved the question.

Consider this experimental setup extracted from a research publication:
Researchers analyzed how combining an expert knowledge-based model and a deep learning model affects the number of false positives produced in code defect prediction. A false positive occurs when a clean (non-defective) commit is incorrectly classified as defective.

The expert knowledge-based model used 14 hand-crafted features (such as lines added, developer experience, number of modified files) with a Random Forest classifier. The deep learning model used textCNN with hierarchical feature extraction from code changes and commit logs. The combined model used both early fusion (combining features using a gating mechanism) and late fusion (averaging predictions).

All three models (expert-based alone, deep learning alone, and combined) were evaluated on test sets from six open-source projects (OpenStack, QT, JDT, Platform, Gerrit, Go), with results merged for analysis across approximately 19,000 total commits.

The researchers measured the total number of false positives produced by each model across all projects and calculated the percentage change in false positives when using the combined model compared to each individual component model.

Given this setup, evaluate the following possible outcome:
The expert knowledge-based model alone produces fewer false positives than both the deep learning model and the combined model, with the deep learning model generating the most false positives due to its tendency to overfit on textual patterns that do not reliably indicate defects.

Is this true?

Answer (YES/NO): NO